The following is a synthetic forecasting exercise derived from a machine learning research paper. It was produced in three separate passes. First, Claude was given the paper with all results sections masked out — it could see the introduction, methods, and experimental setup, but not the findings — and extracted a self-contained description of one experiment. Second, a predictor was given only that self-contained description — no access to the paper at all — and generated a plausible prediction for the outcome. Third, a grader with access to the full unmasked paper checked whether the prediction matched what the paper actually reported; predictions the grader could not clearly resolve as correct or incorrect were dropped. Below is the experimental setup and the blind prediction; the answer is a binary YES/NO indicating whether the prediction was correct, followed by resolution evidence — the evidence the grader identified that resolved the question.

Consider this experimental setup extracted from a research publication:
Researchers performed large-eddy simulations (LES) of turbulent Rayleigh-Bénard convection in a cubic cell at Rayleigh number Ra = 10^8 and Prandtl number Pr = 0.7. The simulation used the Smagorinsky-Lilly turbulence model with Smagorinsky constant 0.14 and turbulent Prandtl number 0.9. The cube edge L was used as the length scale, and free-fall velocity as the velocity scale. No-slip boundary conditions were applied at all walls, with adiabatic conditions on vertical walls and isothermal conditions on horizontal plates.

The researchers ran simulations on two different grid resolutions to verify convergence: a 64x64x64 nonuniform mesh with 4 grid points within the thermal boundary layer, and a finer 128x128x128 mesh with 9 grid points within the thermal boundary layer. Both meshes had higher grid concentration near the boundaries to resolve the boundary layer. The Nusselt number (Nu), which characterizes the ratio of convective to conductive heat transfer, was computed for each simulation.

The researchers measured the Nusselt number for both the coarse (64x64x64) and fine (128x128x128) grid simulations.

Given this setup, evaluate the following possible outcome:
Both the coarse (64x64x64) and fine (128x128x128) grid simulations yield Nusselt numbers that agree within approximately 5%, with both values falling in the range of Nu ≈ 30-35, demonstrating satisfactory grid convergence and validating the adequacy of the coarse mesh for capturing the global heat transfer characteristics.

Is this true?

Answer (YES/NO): NO